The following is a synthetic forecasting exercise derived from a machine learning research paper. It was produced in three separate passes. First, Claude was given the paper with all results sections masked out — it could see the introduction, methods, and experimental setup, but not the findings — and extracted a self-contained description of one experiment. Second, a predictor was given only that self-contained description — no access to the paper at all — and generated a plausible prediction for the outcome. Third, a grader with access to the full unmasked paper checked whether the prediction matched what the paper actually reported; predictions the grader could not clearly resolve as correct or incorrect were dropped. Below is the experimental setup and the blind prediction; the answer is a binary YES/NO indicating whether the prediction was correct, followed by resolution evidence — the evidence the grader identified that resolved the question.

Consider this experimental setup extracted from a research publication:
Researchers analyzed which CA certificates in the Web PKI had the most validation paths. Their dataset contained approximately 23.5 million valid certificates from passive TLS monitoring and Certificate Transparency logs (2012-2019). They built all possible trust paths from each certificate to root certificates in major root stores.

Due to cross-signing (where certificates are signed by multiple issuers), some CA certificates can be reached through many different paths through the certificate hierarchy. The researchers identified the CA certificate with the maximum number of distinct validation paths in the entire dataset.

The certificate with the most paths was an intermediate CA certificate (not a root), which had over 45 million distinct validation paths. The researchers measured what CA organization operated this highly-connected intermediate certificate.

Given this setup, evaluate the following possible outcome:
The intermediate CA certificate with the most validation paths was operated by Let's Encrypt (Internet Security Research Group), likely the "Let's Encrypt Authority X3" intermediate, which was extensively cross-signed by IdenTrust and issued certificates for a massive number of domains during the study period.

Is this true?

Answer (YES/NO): NO